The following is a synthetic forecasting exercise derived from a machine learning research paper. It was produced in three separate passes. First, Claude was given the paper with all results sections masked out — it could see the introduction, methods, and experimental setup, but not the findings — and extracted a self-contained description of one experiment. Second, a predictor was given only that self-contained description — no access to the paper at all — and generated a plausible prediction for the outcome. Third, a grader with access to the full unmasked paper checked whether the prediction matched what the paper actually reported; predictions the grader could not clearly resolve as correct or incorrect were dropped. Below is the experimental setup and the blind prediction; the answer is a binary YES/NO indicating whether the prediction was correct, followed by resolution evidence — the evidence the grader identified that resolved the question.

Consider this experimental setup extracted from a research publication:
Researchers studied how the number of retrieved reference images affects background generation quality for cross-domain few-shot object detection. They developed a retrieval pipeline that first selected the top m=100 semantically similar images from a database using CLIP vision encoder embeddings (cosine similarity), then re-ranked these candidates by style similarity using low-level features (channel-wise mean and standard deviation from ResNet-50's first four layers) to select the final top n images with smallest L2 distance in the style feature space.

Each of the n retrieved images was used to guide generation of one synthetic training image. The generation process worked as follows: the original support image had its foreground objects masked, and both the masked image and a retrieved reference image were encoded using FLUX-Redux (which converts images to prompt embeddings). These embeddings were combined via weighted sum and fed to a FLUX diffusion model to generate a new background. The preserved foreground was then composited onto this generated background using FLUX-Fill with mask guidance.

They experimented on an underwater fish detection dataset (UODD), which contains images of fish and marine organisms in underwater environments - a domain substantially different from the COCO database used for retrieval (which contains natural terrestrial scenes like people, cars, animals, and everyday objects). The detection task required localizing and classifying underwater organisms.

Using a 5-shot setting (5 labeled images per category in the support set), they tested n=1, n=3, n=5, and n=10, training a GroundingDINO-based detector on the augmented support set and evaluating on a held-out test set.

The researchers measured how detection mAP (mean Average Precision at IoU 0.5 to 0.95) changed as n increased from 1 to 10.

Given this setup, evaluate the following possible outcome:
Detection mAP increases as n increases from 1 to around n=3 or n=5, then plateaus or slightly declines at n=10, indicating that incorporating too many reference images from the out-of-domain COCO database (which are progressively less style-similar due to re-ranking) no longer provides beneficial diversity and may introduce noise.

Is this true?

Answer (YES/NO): YES